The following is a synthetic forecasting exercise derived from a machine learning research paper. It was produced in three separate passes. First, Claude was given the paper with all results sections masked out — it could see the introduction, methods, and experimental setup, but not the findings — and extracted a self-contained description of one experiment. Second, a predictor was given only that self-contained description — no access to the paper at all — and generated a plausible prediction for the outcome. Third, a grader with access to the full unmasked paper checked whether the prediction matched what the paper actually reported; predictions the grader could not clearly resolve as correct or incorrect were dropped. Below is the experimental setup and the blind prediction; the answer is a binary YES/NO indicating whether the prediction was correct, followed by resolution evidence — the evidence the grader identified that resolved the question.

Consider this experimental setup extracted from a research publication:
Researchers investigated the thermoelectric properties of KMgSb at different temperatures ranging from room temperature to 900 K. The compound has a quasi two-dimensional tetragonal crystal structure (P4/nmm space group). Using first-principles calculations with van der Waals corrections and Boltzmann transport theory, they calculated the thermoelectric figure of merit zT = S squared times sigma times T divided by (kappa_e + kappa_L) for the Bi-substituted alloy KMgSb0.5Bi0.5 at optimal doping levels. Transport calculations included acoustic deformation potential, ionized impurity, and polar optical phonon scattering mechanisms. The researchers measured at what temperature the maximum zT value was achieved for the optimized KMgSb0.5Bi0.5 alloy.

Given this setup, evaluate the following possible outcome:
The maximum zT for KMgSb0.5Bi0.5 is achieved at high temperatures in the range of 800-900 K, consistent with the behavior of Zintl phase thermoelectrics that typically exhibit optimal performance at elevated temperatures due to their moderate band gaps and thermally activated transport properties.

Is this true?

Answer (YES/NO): YES